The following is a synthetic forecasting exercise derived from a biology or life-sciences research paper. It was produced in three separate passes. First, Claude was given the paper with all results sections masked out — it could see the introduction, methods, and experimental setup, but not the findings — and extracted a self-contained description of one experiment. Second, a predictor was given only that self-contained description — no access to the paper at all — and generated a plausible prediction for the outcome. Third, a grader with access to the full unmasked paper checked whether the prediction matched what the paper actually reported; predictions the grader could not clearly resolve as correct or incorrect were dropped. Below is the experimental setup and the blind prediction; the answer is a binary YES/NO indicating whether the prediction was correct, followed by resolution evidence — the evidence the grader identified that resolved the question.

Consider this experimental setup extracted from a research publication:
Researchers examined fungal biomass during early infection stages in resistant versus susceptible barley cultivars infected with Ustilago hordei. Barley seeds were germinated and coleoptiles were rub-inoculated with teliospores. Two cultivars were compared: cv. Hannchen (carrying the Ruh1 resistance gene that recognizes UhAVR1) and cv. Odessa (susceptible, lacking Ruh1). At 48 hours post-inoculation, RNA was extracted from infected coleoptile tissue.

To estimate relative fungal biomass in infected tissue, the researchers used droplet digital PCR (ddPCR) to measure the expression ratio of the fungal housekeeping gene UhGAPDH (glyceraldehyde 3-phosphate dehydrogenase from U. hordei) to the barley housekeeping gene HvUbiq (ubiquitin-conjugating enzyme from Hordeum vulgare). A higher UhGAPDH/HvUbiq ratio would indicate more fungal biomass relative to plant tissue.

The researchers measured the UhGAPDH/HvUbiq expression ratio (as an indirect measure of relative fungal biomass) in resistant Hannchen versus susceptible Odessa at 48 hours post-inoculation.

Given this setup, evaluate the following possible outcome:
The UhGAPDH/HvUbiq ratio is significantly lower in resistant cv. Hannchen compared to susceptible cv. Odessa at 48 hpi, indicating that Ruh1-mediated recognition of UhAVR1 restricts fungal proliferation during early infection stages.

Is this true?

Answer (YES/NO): NO